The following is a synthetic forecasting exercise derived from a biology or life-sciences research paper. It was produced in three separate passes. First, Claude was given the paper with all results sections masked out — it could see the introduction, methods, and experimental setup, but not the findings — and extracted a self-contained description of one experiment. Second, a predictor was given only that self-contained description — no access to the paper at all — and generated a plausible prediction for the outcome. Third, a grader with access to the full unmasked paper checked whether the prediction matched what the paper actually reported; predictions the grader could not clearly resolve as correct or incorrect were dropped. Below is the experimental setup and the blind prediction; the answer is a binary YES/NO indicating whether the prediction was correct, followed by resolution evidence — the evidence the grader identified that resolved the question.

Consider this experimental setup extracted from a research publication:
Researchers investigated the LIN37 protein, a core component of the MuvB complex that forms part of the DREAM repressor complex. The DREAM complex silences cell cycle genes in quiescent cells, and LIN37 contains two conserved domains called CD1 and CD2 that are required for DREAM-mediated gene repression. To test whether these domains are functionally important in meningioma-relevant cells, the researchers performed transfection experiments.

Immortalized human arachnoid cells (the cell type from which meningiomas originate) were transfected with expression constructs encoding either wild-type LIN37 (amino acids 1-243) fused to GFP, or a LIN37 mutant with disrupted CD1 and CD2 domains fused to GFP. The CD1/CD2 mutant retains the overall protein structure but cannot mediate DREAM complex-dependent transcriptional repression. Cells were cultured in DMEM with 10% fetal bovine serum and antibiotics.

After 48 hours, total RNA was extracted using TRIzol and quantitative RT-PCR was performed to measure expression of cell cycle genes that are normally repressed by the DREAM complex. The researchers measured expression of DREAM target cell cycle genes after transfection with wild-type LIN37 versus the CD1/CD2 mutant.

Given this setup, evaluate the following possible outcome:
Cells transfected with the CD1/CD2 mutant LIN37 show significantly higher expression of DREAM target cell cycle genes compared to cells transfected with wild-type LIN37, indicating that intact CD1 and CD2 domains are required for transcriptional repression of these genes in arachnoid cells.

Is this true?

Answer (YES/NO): YES